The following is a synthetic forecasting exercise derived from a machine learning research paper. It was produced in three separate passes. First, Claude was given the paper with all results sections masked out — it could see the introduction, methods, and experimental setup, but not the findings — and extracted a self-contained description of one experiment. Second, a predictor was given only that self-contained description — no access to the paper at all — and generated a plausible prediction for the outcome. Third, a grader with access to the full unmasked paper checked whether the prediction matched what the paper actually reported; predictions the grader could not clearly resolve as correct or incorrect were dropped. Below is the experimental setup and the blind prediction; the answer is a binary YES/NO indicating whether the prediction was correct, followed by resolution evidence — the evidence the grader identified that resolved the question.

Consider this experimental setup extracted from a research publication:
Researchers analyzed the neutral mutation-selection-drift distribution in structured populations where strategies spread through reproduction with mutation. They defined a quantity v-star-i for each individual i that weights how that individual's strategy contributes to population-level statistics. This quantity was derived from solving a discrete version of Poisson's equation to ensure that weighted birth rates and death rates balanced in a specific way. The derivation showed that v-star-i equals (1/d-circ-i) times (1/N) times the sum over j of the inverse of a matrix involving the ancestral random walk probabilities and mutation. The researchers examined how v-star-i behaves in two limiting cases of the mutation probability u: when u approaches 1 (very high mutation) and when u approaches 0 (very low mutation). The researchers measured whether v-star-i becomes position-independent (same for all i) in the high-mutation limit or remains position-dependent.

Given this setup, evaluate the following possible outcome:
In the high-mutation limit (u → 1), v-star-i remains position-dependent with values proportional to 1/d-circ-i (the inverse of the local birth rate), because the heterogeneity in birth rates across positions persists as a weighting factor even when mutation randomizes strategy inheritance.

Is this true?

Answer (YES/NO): NO